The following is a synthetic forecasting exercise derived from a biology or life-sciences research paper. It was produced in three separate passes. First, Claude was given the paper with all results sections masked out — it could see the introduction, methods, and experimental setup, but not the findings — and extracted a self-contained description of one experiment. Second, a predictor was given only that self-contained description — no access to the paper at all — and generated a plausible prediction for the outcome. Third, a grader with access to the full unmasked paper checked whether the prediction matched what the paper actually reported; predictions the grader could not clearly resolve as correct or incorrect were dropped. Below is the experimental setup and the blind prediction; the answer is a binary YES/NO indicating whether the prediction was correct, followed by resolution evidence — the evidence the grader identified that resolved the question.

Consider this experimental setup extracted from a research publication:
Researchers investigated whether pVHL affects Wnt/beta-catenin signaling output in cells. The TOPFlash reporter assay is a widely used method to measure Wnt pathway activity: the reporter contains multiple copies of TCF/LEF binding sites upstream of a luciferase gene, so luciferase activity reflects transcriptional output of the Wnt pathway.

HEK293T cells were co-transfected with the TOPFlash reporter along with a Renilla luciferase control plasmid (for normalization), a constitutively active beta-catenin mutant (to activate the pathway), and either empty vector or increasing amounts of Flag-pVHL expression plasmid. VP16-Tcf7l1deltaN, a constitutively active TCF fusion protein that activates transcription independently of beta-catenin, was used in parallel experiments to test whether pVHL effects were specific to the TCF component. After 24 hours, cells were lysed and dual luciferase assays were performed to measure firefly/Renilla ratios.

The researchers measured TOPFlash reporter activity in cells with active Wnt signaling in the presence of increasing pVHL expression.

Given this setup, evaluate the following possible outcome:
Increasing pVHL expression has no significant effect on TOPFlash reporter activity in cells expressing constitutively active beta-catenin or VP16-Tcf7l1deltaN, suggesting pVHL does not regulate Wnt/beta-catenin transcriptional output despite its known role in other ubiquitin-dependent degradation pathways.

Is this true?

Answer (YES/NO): NO